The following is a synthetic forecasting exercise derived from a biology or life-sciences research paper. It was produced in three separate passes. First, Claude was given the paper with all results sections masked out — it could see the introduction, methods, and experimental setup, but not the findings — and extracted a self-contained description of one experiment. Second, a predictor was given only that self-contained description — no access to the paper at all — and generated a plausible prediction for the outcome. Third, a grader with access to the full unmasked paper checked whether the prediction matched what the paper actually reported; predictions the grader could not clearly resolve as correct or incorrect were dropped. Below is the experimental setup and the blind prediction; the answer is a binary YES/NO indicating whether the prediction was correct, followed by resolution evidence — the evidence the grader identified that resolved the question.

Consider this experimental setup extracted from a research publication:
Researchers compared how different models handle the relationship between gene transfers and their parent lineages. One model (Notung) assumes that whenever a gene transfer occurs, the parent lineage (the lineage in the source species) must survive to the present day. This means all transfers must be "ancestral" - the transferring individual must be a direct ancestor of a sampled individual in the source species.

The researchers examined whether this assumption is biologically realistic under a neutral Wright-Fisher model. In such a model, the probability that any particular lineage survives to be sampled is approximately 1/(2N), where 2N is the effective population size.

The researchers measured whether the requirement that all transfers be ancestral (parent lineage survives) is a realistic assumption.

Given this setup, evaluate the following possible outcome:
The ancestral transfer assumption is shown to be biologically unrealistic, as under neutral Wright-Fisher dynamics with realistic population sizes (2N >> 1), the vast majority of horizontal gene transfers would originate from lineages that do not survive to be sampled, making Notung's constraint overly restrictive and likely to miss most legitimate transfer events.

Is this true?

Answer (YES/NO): YES